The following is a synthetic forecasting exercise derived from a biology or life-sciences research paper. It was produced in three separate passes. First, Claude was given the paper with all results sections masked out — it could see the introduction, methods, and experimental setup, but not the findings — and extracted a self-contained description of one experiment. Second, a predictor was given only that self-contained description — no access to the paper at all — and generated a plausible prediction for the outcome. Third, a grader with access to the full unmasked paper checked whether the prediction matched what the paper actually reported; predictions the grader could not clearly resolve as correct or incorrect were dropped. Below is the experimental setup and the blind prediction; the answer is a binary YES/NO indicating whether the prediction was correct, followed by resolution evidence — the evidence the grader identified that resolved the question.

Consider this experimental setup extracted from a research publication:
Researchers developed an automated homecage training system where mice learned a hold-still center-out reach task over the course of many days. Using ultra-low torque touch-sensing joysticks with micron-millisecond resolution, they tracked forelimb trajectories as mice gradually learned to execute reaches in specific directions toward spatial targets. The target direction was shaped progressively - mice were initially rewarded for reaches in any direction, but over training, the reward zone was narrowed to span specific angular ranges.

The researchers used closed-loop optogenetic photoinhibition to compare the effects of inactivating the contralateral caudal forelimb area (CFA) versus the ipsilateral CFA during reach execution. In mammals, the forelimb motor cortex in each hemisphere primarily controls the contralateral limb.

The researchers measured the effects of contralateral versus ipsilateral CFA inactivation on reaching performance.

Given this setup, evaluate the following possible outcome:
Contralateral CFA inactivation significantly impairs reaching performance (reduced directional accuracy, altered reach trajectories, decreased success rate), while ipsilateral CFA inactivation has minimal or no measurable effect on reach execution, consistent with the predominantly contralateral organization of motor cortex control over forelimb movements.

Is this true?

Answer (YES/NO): NO